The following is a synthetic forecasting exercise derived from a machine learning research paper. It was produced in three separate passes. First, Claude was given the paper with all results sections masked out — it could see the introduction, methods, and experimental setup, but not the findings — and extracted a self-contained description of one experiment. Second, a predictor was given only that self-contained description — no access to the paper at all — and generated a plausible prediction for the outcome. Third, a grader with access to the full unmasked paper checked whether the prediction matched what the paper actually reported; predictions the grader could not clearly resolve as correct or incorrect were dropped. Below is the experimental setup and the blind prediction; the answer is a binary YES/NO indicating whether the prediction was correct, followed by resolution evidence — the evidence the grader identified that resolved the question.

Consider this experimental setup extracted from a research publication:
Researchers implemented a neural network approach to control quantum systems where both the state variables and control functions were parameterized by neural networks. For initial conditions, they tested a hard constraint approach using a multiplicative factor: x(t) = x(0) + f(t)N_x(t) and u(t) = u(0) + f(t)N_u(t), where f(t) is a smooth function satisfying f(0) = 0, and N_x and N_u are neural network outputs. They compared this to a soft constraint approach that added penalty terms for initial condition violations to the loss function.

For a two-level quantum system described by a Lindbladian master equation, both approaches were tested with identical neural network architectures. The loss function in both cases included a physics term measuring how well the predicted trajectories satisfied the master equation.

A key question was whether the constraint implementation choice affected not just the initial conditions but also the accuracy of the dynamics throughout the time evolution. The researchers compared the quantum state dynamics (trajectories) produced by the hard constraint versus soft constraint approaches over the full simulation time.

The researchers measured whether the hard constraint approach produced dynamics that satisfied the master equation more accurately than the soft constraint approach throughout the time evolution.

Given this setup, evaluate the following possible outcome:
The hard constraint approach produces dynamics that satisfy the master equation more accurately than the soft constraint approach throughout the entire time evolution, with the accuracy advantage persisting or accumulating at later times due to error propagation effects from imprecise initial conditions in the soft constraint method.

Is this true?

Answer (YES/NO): NO